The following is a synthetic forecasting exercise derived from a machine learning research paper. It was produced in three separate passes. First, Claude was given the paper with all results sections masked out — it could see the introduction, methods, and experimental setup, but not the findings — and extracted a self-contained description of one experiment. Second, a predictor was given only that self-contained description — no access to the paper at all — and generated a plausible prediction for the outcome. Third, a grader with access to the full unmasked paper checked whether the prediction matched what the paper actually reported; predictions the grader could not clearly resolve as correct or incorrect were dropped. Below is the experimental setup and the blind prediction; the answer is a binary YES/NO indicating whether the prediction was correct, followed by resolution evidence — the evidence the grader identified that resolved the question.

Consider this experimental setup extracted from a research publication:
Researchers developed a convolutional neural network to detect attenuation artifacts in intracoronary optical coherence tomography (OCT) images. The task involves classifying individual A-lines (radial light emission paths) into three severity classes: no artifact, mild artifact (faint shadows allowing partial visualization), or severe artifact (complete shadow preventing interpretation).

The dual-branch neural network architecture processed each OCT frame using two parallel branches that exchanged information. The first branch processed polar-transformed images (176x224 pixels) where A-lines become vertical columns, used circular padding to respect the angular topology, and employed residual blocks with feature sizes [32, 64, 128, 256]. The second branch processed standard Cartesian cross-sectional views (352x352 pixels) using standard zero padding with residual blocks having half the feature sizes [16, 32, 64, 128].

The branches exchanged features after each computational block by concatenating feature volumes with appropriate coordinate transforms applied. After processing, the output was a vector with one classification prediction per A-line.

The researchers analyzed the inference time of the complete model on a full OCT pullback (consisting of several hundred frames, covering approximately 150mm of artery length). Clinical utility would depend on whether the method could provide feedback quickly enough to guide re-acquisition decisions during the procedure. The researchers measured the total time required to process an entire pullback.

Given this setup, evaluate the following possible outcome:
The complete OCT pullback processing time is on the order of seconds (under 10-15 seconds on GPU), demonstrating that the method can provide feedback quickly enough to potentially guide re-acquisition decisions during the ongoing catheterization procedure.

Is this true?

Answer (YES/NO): YES